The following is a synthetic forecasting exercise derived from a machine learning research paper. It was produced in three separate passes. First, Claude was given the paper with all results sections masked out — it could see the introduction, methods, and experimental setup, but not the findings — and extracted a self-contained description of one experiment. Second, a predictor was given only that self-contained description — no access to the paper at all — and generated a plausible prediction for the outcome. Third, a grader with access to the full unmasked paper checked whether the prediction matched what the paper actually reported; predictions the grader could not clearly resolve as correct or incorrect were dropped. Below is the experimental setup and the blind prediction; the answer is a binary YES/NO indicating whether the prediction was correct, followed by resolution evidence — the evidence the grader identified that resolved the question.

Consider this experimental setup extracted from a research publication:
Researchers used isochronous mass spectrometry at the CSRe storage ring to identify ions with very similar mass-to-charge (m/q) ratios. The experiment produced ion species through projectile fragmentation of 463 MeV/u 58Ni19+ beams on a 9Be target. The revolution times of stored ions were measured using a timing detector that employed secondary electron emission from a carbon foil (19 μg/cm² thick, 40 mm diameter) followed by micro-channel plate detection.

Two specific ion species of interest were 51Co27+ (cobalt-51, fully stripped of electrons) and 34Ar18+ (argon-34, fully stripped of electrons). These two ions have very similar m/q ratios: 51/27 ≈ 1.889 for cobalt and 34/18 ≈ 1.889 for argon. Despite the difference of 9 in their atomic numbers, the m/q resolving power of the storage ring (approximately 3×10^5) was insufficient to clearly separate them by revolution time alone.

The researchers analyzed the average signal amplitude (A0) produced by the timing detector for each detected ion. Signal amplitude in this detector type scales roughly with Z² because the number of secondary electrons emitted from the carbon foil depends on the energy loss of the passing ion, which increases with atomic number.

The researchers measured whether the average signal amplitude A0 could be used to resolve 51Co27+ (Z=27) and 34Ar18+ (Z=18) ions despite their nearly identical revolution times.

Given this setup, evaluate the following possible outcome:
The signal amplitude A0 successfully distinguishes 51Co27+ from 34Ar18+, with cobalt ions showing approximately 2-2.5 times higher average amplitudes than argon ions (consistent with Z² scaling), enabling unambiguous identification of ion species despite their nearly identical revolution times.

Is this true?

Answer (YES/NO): NO